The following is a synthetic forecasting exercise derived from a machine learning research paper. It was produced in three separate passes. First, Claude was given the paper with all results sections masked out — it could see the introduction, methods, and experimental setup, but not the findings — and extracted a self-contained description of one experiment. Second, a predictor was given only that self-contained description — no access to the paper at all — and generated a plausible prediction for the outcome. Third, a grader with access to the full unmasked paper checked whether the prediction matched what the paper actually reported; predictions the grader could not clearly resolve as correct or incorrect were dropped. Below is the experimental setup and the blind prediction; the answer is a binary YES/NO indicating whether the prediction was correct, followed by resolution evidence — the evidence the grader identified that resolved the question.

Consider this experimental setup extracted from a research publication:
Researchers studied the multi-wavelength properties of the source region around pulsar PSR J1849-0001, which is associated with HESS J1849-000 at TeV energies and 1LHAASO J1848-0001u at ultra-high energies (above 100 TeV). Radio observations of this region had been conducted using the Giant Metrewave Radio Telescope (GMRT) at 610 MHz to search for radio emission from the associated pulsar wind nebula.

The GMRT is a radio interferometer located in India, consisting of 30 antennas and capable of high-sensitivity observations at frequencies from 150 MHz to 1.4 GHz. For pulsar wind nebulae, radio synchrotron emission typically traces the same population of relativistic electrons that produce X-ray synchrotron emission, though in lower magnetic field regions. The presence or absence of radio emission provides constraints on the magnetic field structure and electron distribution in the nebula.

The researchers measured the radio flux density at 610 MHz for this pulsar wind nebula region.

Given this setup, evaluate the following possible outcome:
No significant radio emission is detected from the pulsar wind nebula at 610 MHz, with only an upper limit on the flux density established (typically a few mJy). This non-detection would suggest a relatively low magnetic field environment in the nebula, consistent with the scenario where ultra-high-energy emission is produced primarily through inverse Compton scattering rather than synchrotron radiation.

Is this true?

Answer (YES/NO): YES